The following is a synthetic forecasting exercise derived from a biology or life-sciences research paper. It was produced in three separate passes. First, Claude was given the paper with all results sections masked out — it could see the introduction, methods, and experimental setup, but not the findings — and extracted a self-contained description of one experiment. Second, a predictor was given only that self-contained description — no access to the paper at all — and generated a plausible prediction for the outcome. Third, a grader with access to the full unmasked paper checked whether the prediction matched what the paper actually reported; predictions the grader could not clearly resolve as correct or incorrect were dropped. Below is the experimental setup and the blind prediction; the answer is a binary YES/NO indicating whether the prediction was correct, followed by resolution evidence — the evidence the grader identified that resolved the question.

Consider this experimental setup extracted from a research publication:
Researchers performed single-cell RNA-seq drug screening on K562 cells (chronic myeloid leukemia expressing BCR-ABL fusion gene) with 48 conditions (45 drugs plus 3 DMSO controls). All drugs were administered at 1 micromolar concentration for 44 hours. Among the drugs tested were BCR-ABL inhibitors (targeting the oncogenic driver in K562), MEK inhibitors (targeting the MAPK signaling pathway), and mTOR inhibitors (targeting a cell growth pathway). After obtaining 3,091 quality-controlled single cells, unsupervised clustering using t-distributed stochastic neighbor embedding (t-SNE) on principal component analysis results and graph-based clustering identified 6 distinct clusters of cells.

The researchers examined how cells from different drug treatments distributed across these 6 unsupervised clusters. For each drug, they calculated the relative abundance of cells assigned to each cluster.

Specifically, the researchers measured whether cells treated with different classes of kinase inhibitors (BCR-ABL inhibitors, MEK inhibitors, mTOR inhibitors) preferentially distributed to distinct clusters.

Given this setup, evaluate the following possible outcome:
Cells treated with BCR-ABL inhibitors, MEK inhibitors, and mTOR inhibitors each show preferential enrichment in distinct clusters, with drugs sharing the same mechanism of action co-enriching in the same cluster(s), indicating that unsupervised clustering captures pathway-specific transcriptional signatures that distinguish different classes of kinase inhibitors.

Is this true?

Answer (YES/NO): NO